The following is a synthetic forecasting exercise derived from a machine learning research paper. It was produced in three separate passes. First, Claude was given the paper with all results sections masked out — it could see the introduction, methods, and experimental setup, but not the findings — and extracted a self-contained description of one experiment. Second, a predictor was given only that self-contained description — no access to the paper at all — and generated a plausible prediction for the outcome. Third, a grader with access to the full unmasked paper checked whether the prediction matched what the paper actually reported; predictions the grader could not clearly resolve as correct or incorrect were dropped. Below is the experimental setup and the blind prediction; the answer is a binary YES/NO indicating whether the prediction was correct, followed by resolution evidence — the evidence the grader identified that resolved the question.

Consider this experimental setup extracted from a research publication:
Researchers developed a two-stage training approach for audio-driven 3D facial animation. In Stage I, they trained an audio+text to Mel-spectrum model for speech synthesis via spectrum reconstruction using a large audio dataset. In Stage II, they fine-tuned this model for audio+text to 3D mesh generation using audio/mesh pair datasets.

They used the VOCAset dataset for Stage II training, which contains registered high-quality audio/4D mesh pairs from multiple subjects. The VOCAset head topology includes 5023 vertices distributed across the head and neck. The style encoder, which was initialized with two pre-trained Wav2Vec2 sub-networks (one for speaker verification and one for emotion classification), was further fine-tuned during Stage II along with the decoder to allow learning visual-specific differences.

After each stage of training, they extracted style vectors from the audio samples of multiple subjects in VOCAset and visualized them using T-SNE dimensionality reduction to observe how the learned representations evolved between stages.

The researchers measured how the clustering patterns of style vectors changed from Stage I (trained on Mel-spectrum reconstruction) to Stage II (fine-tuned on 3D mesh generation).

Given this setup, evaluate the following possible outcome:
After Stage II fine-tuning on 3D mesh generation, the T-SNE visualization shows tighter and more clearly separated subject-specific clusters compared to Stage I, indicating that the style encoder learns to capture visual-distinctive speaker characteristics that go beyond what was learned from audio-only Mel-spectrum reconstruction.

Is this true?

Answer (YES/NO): NO